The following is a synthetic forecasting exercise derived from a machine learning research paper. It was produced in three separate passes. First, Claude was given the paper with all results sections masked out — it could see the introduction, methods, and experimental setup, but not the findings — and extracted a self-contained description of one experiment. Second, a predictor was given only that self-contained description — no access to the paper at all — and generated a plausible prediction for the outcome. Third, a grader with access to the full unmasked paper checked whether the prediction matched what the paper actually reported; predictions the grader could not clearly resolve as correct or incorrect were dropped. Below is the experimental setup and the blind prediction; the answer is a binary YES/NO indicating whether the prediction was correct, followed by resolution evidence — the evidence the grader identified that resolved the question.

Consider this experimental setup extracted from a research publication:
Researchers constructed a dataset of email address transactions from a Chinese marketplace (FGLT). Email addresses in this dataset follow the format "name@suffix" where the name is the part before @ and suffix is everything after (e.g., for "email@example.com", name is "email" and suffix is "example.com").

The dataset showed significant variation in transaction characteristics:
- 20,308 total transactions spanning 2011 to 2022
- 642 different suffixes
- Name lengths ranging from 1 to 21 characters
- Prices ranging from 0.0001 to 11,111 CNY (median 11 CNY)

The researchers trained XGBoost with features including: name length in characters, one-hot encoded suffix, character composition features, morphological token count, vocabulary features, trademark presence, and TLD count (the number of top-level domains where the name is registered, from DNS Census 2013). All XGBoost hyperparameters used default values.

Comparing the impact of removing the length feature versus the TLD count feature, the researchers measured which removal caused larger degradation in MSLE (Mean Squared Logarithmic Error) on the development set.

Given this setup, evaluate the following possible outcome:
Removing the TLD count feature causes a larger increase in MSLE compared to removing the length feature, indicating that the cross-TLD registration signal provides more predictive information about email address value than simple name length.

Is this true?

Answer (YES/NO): YES